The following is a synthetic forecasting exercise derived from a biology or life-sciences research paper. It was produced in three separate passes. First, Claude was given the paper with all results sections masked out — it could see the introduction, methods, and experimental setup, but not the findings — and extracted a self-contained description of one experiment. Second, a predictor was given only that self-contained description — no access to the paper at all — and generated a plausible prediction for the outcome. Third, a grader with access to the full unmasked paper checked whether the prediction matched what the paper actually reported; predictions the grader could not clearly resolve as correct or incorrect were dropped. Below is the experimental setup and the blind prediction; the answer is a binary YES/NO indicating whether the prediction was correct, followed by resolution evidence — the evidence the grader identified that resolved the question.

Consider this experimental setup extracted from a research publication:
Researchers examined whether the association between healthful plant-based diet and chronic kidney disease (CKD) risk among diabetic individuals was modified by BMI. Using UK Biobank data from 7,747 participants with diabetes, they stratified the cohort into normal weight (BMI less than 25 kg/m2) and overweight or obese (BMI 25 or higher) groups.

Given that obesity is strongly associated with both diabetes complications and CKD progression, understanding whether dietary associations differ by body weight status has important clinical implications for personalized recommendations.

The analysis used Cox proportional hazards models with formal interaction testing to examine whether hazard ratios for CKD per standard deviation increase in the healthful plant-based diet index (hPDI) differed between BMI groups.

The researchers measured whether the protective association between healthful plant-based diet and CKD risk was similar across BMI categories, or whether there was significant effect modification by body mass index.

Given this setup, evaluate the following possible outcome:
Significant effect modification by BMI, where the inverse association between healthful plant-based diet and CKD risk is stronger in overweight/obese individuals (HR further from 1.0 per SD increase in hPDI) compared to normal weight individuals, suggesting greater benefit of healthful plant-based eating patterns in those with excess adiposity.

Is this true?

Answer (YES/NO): NO